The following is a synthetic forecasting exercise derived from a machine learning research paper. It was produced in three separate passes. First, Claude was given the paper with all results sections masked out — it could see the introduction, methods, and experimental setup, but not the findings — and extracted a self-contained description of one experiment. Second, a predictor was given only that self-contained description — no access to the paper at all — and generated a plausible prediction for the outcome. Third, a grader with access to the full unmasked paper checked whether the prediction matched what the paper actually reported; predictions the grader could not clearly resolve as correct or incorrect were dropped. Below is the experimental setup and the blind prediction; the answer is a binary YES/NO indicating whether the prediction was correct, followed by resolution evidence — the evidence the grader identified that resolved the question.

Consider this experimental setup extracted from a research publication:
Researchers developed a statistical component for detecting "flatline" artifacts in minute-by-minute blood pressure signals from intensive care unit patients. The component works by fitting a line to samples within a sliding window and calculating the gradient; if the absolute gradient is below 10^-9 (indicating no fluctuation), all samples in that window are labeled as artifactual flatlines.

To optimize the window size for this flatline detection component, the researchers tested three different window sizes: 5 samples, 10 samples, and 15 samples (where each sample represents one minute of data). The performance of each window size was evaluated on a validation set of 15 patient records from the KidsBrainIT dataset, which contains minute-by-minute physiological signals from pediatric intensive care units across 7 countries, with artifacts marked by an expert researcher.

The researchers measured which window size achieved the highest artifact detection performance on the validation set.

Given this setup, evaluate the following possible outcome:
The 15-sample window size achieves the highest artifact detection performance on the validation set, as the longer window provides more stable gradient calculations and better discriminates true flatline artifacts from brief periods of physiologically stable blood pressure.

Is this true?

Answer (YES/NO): NO